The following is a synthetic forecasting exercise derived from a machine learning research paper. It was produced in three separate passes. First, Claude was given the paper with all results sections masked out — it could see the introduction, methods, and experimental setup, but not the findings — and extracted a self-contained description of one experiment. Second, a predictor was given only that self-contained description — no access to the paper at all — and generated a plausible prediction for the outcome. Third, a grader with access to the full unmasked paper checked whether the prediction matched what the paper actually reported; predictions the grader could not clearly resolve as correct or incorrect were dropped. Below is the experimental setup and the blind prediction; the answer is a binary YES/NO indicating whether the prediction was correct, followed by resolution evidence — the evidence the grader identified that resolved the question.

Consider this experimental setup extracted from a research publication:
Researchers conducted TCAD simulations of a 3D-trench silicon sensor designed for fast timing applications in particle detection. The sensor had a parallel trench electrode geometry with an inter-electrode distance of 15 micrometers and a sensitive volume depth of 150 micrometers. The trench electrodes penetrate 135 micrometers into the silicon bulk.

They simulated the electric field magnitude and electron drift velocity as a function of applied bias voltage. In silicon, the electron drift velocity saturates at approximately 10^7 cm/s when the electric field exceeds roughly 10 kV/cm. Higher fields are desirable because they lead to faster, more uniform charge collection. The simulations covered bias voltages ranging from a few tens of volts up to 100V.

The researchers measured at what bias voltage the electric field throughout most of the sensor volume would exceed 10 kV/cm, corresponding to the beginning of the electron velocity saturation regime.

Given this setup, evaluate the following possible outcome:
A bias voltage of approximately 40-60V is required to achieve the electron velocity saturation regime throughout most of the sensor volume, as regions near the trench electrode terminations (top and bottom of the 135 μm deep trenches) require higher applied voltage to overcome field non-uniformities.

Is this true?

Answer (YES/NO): NO